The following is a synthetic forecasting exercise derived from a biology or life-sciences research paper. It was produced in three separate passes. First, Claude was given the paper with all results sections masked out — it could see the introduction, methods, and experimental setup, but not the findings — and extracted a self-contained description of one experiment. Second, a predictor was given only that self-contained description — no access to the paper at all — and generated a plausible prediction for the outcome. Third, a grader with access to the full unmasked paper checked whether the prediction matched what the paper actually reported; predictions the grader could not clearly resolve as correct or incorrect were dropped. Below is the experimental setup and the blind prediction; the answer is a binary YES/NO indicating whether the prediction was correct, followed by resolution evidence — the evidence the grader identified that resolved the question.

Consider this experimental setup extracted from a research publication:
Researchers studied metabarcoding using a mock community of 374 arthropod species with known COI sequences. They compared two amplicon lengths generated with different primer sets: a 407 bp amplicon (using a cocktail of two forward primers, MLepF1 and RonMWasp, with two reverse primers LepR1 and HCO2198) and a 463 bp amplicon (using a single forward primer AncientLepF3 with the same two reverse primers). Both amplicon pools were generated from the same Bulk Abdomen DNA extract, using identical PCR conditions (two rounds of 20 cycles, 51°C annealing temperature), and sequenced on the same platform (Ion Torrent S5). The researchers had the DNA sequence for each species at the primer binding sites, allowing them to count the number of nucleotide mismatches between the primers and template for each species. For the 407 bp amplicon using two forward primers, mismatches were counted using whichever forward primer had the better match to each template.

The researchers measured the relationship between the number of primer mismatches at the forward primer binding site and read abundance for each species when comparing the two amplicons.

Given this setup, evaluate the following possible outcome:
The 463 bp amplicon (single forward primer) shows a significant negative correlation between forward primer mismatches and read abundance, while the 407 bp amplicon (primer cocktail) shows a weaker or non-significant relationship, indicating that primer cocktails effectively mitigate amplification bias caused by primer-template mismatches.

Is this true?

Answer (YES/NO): NO